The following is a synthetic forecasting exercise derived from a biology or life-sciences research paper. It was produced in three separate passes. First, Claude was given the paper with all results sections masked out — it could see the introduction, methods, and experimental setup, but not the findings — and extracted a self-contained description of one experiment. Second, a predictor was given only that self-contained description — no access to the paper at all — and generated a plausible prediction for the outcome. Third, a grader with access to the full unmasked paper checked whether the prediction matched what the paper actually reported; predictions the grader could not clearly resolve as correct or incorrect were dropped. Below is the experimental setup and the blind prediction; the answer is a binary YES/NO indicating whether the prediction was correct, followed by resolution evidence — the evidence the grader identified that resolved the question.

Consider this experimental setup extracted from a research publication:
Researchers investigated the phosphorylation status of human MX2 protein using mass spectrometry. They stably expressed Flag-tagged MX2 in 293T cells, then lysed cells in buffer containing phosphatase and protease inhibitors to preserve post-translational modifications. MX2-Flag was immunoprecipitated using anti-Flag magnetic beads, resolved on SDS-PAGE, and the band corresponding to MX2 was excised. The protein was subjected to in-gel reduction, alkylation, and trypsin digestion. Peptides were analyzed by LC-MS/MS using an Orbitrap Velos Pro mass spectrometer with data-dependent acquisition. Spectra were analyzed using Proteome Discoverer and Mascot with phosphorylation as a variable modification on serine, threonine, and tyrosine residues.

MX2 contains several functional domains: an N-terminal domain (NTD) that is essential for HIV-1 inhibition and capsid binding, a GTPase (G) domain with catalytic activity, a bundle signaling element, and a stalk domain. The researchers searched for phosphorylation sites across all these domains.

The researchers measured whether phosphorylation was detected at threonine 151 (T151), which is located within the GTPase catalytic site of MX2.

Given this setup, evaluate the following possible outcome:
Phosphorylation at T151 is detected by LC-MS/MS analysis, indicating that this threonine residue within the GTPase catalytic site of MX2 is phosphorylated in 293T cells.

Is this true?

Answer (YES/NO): YES